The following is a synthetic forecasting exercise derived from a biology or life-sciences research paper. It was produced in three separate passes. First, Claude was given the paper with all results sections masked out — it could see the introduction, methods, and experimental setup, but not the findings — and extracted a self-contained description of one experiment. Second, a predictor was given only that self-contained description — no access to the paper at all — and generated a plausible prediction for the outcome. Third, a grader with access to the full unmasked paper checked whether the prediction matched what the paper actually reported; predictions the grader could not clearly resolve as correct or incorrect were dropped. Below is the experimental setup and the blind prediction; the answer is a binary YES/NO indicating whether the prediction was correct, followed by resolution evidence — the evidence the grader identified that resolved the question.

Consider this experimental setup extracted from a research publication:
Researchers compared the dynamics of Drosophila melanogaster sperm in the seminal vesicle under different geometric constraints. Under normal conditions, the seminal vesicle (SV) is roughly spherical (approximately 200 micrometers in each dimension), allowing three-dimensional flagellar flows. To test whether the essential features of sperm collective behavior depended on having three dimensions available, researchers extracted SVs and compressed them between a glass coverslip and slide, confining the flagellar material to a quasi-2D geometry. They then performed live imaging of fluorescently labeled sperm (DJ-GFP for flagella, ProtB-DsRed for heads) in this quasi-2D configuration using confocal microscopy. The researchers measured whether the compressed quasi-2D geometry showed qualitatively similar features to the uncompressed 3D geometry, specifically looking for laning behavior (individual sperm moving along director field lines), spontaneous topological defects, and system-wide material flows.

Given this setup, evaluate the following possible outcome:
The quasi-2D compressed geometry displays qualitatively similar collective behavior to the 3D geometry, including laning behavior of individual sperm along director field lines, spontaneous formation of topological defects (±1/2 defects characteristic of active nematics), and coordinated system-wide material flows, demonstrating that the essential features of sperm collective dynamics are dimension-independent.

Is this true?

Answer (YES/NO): YES